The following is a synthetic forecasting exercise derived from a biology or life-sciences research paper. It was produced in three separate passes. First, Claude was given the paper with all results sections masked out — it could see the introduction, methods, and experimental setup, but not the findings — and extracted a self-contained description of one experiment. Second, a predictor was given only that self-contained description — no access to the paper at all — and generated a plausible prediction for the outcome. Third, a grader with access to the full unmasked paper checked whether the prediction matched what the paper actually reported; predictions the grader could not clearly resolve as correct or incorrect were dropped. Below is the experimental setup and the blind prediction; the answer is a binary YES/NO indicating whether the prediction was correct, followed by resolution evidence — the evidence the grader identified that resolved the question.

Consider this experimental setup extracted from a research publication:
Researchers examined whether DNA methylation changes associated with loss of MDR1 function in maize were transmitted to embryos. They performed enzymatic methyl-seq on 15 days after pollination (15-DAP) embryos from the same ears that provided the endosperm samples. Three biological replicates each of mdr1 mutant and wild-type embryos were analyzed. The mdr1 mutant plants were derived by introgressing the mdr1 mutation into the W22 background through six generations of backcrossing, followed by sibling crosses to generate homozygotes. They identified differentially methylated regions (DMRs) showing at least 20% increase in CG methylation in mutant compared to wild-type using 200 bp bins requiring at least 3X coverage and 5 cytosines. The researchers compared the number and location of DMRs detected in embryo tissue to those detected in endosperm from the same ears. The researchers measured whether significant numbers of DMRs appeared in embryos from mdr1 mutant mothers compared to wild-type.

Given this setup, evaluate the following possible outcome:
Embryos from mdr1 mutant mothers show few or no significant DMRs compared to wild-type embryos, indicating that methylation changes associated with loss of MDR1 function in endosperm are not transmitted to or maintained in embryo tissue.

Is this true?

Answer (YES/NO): YES